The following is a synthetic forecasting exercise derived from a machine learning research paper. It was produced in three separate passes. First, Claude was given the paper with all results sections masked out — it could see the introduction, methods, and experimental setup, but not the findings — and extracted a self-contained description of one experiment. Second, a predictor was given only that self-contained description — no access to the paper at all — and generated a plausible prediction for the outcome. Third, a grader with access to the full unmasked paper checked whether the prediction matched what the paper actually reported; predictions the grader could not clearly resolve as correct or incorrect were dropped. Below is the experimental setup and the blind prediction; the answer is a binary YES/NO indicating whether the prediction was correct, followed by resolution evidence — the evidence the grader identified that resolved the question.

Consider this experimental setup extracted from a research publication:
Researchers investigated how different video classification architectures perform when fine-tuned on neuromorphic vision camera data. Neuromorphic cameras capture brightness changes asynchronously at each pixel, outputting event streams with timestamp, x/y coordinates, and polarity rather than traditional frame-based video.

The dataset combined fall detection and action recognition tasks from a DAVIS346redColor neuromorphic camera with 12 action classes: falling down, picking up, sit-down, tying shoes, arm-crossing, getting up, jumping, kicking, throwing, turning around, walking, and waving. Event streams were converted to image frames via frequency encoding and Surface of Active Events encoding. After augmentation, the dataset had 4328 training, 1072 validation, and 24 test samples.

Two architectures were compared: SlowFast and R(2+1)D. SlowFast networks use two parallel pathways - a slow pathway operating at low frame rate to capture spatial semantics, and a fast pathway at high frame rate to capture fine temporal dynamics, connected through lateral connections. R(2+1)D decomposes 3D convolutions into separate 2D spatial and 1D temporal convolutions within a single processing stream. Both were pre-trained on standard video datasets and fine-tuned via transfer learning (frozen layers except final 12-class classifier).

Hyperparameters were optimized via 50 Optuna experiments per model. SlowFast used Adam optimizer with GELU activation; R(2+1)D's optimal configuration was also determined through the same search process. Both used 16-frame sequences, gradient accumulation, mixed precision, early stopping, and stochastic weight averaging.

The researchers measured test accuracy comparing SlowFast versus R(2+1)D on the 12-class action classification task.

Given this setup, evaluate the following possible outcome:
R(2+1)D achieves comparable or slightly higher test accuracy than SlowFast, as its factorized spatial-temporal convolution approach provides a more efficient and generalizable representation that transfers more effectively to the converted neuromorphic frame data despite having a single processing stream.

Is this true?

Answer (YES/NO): YES